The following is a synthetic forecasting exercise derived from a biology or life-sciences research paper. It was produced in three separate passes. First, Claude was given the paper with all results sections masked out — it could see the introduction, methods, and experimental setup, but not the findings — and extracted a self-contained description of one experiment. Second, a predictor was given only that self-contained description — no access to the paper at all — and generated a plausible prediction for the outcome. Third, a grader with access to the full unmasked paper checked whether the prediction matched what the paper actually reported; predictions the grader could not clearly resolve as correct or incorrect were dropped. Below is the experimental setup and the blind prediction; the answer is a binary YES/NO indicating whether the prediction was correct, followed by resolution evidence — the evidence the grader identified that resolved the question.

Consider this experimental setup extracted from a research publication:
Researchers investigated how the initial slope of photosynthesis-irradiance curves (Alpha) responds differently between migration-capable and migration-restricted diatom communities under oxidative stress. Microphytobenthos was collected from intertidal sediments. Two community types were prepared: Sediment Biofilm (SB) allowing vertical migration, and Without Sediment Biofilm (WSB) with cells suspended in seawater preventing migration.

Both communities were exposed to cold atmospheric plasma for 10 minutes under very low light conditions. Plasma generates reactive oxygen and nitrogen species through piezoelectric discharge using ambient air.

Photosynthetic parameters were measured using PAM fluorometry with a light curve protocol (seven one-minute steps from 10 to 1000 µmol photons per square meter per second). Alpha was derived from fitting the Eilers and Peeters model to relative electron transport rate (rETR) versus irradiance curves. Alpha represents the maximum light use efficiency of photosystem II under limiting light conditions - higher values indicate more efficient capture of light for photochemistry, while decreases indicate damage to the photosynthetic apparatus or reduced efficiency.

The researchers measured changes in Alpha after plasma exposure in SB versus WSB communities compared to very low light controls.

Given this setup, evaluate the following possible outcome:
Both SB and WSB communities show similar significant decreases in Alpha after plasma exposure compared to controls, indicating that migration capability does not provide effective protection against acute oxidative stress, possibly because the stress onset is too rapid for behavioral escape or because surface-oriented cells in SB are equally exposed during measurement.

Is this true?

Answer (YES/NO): NO